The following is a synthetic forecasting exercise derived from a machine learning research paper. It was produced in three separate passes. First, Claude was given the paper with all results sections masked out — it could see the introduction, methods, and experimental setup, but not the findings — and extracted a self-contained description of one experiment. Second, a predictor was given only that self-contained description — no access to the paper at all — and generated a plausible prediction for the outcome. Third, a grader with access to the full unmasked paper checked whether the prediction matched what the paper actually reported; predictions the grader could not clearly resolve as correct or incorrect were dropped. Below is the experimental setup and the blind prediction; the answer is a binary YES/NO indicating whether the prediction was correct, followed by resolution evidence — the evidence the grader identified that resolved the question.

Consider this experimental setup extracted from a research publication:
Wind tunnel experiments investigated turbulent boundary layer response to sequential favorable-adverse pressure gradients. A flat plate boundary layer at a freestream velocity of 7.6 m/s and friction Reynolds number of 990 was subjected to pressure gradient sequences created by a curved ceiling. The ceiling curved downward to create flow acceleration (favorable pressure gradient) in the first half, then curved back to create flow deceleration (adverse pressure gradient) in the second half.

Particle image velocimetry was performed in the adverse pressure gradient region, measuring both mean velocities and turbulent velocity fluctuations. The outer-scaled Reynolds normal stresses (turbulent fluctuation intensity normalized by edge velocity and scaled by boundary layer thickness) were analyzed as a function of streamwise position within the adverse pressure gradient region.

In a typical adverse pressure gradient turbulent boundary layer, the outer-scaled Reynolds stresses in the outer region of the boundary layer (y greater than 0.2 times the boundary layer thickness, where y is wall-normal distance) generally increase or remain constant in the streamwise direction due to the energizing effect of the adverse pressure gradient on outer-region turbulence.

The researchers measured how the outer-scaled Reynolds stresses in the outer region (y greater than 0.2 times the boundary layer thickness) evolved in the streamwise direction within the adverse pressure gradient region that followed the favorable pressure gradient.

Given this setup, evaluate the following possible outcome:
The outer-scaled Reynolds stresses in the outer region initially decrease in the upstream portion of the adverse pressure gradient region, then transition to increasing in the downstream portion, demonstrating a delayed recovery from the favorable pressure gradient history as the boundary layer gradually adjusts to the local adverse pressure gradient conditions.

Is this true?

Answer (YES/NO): NO